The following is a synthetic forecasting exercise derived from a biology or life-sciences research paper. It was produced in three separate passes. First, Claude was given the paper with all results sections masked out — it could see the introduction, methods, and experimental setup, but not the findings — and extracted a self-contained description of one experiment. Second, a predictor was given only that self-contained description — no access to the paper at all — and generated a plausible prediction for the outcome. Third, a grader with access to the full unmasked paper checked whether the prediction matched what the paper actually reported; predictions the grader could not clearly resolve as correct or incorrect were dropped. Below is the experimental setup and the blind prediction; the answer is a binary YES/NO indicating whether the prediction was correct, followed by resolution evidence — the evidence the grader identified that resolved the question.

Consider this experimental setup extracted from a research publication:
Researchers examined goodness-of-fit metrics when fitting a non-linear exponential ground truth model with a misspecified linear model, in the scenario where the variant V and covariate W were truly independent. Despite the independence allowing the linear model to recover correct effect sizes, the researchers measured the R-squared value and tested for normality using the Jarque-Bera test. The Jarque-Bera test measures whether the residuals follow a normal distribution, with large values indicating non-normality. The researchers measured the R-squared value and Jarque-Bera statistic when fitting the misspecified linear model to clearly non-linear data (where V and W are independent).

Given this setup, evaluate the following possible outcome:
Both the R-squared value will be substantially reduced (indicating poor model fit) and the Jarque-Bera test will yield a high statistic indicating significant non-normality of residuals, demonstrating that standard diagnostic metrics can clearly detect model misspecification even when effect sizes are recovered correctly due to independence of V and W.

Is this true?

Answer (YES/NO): YES